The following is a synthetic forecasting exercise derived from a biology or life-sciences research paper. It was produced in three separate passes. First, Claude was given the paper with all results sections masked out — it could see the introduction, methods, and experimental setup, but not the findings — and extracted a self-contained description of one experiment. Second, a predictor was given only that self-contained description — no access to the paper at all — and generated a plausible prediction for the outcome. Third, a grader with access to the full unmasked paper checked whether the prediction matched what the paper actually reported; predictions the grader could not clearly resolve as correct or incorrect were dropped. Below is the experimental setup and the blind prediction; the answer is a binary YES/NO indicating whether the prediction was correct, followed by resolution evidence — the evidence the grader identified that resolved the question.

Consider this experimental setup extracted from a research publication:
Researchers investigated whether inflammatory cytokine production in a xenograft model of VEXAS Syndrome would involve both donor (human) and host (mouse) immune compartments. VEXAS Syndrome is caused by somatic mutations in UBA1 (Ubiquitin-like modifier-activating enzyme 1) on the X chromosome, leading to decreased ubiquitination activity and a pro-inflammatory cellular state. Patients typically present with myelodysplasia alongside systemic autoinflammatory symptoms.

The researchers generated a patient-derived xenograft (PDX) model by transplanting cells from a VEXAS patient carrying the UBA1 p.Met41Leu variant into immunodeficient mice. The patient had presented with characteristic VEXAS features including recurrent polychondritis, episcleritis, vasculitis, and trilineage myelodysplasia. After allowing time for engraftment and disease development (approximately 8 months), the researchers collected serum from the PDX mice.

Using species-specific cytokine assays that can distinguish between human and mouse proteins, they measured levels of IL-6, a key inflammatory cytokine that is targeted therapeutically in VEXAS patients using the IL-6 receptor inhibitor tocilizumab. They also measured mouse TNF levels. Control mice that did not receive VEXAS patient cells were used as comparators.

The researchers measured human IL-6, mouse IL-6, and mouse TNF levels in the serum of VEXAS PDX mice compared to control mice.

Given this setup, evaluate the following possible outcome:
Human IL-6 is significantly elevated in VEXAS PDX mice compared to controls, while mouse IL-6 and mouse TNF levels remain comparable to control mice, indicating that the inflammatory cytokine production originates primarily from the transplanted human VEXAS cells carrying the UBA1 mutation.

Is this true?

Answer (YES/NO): NO